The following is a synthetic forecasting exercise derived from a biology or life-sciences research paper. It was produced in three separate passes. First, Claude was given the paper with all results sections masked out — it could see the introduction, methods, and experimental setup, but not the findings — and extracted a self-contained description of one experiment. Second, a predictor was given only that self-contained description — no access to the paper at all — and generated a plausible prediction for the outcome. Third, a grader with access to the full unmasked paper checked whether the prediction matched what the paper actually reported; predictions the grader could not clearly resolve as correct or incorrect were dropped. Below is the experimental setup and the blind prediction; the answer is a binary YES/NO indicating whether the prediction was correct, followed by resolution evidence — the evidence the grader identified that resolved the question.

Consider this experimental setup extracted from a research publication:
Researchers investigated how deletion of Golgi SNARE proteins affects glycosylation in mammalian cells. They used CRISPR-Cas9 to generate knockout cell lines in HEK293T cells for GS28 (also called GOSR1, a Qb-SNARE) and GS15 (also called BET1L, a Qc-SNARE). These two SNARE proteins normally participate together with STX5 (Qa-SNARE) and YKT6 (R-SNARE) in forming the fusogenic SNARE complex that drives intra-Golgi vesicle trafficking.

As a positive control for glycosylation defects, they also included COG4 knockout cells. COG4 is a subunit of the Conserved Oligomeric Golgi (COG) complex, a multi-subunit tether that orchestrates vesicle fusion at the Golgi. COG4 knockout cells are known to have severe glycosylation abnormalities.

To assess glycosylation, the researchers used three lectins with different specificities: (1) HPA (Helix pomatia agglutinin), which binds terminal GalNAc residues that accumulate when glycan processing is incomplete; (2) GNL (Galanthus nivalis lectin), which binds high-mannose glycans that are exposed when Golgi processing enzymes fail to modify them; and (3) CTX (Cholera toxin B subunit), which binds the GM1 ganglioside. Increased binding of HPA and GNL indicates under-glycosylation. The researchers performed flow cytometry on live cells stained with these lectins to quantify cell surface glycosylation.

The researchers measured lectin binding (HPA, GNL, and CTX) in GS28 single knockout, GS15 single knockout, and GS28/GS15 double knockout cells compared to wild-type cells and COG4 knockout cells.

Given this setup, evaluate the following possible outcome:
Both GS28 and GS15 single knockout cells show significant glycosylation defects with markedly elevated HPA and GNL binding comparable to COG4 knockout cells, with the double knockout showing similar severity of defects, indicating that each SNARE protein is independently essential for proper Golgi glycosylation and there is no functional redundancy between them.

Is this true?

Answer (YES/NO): NO